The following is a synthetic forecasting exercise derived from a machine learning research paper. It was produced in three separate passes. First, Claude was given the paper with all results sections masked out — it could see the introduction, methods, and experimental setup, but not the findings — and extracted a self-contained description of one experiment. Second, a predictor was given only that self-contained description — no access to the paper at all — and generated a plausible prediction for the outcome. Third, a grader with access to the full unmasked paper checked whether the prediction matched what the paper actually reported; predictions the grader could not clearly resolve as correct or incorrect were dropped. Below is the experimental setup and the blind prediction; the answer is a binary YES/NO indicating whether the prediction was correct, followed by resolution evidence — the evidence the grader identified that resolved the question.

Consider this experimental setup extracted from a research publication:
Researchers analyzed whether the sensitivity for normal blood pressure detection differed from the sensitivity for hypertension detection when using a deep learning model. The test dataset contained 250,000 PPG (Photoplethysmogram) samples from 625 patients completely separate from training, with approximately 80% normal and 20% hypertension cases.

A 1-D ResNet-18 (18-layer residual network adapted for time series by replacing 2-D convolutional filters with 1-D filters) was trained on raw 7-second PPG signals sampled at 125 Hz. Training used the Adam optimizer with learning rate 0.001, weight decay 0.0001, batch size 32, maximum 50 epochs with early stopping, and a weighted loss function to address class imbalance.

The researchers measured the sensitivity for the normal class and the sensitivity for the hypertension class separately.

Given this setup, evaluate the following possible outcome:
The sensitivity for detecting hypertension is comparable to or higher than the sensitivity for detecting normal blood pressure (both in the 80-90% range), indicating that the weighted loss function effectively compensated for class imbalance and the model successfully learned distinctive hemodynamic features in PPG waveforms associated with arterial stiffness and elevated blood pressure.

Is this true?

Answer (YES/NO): NO